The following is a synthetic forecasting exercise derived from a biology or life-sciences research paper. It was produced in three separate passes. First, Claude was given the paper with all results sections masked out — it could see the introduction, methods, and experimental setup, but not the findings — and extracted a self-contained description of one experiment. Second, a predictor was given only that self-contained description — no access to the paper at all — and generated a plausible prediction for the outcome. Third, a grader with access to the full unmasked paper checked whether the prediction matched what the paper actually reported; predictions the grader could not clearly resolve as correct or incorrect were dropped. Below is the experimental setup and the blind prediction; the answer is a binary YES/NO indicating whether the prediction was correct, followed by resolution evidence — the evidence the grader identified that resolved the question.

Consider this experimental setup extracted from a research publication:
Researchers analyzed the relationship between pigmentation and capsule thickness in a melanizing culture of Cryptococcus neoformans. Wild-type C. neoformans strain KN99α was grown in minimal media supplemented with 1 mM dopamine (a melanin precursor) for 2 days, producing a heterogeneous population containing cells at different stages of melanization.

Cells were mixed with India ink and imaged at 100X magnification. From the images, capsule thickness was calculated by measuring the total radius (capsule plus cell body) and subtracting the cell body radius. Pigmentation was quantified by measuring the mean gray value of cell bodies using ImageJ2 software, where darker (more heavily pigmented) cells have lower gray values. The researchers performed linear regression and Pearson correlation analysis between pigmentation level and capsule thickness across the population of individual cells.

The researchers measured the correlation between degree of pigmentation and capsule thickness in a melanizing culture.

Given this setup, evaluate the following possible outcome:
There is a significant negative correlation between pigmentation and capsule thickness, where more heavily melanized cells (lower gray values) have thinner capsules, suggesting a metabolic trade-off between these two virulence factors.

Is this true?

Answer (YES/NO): YES